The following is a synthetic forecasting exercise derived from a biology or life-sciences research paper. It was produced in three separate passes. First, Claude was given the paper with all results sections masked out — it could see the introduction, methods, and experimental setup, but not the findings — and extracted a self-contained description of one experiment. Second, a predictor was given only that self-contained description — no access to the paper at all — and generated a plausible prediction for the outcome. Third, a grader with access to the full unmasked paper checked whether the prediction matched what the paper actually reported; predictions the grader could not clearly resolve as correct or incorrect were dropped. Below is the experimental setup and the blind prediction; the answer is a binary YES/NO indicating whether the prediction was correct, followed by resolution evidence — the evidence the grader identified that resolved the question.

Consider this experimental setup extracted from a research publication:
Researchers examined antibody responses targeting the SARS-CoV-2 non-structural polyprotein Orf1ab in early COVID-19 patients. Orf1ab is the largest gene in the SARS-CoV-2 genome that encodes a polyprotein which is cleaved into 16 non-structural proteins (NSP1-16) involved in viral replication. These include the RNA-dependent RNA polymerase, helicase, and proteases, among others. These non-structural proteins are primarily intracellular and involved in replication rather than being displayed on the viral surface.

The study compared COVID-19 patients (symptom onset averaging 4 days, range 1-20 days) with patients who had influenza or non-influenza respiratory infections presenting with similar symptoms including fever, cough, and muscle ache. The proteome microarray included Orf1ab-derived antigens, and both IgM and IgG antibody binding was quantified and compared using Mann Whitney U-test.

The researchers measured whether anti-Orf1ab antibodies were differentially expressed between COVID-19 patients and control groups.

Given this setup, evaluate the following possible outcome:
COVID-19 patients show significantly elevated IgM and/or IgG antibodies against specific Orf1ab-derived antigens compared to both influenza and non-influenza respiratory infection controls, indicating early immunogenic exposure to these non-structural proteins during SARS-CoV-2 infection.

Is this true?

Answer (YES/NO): YES